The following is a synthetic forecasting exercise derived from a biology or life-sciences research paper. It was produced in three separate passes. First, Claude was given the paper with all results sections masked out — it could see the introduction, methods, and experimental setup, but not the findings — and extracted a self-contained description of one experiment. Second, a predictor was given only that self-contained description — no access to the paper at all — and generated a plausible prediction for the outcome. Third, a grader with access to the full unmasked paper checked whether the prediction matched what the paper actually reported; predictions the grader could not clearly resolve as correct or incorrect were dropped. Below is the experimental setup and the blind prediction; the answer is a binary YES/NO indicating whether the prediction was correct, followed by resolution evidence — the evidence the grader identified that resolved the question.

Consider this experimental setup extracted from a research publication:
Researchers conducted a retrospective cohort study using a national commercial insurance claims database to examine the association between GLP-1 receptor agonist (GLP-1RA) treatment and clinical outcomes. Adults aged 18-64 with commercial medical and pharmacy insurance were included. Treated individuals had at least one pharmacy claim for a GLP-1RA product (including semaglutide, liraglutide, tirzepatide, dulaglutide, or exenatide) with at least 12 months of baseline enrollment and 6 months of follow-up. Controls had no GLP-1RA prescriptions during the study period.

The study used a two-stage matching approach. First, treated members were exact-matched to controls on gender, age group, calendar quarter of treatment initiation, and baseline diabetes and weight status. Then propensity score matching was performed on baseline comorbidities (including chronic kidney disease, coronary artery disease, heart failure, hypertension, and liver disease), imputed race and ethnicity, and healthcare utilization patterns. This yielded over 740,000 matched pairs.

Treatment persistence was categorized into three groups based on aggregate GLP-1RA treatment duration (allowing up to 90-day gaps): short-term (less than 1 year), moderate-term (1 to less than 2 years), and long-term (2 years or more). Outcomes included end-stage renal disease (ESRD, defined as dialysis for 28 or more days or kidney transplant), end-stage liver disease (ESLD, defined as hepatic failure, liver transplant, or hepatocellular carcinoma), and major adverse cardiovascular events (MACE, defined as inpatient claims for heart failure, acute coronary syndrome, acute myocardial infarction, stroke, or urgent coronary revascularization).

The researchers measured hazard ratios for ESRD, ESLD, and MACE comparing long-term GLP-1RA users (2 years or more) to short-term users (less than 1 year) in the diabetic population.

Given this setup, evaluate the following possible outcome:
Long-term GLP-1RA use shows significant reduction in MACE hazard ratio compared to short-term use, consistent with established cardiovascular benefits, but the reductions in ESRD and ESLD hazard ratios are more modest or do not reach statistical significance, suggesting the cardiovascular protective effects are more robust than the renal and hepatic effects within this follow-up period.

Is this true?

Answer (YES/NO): NO